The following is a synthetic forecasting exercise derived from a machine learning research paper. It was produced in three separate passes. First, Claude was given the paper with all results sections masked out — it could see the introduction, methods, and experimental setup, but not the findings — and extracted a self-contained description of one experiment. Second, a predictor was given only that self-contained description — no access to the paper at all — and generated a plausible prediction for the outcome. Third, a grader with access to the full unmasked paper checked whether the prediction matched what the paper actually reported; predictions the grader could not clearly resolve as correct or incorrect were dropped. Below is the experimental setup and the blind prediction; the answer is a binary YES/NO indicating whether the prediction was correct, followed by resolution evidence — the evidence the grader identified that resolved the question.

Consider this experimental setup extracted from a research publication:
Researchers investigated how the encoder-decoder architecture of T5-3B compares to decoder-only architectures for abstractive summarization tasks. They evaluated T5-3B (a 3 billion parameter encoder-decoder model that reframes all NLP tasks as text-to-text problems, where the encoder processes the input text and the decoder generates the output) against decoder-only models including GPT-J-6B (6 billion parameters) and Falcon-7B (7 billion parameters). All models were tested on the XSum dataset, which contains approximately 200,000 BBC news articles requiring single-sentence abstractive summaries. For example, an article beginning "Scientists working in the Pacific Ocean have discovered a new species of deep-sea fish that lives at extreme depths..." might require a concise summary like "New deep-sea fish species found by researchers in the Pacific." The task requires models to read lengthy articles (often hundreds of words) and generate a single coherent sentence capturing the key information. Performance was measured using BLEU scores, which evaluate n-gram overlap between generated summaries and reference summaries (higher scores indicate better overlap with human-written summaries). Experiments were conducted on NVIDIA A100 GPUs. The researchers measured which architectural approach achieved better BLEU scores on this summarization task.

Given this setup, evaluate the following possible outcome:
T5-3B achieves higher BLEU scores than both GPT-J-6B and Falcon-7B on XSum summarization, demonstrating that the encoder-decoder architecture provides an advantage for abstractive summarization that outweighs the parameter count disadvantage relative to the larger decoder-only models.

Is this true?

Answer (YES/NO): YES